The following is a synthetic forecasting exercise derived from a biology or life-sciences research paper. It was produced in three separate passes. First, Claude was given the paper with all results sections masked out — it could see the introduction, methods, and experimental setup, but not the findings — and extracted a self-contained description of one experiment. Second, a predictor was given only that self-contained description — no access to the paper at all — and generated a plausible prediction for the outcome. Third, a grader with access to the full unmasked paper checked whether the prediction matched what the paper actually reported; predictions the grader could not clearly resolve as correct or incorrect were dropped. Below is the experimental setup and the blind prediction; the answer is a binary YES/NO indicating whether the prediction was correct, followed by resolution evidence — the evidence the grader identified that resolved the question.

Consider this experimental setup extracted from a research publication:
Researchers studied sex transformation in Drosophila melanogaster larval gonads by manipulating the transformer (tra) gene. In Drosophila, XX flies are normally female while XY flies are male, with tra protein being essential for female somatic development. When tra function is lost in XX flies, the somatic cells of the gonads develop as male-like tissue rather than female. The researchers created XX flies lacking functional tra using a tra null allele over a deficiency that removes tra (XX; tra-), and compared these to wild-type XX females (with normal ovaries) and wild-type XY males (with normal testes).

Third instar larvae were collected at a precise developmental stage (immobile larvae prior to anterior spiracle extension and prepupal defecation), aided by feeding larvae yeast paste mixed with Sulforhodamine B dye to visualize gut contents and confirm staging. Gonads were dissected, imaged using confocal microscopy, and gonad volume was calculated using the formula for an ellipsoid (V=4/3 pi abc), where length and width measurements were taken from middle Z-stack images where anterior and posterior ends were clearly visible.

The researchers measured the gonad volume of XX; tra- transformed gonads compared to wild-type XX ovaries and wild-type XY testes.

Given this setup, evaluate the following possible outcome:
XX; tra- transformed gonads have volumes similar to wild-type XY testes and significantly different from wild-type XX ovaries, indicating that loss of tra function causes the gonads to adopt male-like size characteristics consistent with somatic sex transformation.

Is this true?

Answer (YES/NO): NO